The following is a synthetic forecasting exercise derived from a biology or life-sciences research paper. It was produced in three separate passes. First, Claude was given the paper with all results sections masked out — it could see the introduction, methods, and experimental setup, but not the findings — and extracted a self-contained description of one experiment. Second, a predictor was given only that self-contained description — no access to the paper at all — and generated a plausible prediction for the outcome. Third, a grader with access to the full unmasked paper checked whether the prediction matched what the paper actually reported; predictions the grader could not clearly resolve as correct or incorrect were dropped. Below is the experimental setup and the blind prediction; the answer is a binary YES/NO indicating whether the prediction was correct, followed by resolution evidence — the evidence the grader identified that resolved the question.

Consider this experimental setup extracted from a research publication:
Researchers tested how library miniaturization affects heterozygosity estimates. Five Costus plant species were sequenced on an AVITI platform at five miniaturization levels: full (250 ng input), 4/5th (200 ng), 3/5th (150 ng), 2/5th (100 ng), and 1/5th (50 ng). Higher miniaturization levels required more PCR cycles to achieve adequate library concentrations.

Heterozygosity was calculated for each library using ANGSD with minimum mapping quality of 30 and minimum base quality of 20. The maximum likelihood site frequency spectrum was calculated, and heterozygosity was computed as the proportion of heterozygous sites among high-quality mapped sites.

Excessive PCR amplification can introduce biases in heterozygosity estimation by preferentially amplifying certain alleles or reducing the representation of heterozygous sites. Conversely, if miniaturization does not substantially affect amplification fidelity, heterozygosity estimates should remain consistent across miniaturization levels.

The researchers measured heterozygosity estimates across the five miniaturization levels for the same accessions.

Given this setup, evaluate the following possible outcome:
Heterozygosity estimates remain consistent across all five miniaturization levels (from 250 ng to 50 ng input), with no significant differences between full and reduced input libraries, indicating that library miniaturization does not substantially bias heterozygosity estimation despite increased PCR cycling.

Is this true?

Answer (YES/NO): NO